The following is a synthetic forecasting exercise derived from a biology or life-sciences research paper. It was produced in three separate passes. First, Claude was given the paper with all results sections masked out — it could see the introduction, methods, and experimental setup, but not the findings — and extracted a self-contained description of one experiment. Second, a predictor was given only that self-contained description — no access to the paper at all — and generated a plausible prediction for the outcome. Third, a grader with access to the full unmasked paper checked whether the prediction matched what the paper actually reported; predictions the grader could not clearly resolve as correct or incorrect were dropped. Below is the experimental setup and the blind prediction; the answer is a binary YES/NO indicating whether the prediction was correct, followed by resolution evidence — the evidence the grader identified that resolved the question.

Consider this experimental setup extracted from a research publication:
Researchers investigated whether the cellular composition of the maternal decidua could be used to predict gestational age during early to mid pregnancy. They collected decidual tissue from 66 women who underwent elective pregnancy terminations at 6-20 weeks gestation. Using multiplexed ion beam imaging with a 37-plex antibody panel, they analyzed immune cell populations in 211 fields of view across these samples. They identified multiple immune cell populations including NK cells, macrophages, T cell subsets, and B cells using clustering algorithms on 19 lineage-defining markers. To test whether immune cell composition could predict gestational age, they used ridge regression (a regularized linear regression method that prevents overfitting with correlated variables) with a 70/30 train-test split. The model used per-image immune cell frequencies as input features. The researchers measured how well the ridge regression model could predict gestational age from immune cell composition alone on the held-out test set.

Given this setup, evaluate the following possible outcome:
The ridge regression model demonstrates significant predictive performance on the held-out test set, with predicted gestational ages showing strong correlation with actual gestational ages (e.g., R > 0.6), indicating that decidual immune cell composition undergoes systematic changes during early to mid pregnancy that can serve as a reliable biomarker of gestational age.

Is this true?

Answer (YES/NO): YES